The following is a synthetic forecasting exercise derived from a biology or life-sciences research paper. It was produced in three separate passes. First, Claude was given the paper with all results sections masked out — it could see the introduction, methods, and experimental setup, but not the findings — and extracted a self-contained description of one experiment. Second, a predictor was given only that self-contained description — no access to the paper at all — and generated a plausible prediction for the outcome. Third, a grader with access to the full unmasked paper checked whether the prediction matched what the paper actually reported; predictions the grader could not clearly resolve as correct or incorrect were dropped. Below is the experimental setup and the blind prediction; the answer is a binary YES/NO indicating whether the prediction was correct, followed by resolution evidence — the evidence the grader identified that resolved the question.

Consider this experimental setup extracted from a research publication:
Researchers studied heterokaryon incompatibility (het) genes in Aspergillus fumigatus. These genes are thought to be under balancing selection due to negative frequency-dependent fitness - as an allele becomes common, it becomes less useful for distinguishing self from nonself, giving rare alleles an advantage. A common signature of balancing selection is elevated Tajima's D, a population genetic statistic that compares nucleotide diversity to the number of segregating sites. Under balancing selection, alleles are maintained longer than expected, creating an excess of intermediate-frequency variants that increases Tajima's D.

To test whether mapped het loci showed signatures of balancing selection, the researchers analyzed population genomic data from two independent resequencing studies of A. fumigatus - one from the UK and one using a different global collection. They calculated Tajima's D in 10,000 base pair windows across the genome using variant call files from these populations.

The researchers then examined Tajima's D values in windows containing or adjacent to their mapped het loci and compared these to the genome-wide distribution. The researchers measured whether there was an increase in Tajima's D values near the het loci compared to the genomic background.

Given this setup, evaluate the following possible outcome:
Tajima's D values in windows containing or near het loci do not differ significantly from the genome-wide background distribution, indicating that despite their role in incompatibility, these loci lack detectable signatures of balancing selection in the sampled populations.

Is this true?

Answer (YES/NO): YES